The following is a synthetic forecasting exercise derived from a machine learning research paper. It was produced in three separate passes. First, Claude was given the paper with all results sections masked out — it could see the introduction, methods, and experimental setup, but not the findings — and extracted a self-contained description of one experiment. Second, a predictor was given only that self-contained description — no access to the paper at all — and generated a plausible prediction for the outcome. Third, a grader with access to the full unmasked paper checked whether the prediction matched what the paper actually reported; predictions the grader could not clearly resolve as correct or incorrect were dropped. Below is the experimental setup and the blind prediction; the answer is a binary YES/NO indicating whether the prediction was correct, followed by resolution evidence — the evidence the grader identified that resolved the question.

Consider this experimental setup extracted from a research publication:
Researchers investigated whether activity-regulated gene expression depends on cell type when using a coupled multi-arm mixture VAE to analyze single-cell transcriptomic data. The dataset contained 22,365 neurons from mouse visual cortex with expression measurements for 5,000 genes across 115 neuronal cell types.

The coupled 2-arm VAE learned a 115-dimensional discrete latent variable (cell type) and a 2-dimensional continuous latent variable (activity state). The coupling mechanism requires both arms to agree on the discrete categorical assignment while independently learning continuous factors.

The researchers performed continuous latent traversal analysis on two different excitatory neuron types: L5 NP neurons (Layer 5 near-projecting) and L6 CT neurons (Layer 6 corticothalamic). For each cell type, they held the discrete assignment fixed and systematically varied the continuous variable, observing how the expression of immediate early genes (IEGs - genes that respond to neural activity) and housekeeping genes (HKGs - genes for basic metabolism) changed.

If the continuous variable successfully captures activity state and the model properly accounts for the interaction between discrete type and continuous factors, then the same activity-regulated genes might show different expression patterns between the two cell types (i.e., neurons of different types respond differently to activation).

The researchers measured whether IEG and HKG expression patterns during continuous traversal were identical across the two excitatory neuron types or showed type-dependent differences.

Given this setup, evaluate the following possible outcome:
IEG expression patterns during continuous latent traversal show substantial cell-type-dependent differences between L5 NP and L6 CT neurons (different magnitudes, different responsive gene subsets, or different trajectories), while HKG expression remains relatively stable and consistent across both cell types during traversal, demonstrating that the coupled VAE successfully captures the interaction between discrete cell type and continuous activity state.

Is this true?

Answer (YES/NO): NO